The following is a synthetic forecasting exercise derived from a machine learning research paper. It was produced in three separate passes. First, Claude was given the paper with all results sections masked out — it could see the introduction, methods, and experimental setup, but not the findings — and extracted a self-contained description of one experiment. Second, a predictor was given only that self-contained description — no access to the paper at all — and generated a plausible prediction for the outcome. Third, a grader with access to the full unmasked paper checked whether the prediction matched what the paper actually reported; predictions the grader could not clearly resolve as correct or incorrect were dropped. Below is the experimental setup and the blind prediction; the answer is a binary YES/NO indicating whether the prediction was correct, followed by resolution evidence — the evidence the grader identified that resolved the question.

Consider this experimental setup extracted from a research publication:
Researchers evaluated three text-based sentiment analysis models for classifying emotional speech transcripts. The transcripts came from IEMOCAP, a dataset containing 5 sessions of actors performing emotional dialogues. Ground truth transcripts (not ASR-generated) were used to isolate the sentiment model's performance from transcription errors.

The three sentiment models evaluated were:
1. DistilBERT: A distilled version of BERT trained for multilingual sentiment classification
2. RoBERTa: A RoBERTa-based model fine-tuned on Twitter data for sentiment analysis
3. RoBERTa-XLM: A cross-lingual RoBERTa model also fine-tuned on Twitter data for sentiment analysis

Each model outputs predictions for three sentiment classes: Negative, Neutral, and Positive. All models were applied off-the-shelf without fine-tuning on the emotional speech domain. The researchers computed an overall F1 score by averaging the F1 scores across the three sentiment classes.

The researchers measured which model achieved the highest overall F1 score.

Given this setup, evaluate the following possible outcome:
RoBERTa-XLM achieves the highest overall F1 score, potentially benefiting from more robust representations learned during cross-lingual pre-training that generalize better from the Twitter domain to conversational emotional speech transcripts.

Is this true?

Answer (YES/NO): NO